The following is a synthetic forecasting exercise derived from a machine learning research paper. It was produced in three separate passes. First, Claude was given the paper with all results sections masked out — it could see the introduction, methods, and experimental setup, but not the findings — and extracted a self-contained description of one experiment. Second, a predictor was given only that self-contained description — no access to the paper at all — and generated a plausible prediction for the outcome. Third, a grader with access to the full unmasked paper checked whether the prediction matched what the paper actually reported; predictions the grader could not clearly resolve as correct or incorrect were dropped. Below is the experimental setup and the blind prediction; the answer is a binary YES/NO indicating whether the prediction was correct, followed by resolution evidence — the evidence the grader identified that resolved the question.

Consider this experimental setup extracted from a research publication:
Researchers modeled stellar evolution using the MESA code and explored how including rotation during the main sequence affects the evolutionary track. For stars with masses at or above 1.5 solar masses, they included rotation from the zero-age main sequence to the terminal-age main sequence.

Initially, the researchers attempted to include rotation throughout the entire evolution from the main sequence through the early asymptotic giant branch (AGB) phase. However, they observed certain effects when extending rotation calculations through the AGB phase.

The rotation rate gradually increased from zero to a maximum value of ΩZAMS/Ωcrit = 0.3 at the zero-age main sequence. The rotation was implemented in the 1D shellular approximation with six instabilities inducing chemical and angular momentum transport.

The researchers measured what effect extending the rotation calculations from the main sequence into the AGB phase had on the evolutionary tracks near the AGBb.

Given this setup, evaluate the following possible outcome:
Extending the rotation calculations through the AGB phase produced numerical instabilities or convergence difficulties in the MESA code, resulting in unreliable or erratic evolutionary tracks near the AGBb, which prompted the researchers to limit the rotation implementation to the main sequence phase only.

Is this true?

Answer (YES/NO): NO